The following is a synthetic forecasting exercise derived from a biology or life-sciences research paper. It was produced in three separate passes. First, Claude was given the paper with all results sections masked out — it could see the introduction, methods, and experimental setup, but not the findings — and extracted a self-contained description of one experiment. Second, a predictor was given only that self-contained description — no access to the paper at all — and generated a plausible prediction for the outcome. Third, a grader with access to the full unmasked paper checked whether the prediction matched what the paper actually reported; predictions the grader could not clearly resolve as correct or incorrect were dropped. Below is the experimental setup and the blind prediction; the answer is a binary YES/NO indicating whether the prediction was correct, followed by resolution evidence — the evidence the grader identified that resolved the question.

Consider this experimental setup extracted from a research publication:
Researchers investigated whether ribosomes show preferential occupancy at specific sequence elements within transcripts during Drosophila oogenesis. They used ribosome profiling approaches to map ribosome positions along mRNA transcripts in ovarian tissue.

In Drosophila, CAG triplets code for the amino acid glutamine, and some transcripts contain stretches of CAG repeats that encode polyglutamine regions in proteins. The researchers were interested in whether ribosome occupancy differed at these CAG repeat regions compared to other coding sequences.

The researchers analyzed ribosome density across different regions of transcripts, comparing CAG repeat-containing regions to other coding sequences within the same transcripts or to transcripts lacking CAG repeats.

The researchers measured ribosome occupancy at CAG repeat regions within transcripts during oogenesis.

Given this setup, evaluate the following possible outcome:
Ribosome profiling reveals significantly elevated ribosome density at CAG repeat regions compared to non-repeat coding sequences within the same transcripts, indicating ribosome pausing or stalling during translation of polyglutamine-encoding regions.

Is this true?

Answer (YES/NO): YES